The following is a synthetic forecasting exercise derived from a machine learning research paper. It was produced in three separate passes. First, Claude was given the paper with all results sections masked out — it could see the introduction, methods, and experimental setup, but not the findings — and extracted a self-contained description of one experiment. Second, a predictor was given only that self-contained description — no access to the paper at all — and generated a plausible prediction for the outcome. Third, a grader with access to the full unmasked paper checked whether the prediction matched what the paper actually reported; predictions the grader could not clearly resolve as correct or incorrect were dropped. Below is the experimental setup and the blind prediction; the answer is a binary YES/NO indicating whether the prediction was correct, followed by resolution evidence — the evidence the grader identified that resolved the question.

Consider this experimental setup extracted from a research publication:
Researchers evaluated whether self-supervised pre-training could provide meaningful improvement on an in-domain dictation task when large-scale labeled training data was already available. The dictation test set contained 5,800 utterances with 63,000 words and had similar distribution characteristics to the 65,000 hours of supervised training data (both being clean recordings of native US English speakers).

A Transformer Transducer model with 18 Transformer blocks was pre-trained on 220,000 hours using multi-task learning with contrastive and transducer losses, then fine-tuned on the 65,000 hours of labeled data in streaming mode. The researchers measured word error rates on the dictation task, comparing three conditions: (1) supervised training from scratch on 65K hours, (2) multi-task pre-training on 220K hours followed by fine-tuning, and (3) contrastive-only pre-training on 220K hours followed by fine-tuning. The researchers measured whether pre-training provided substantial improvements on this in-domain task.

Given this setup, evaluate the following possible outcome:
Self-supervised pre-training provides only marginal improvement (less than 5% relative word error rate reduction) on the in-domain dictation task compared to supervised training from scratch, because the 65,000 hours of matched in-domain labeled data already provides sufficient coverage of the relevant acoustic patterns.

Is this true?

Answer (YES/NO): YES